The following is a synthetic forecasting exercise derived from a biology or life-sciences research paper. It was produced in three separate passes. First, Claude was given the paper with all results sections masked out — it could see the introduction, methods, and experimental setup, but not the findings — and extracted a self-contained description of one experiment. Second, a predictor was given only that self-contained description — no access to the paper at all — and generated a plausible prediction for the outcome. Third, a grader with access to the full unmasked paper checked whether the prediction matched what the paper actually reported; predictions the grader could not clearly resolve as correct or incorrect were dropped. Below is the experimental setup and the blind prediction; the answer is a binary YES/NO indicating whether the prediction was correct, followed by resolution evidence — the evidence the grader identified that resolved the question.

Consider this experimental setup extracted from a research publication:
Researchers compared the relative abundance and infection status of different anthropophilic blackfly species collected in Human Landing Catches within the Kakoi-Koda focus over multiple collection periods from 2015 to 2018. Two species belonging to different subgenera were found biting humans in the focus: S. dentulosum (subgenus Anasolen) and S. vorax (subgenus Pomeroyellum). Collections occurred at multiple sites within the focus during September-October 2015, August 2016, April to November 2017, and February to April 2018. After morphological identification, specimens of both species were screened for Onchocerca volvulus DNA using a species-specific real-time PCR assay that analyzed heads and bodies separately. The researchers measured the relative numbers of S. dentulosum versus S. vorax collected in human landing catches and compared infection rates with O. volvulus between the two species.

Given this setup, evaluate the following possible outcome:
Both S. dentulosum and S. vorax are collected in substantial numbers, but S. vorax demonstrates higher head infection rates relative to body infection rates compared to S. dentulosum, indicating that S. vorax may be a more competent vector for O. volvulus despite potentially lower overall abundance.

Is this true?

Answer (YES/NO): NO